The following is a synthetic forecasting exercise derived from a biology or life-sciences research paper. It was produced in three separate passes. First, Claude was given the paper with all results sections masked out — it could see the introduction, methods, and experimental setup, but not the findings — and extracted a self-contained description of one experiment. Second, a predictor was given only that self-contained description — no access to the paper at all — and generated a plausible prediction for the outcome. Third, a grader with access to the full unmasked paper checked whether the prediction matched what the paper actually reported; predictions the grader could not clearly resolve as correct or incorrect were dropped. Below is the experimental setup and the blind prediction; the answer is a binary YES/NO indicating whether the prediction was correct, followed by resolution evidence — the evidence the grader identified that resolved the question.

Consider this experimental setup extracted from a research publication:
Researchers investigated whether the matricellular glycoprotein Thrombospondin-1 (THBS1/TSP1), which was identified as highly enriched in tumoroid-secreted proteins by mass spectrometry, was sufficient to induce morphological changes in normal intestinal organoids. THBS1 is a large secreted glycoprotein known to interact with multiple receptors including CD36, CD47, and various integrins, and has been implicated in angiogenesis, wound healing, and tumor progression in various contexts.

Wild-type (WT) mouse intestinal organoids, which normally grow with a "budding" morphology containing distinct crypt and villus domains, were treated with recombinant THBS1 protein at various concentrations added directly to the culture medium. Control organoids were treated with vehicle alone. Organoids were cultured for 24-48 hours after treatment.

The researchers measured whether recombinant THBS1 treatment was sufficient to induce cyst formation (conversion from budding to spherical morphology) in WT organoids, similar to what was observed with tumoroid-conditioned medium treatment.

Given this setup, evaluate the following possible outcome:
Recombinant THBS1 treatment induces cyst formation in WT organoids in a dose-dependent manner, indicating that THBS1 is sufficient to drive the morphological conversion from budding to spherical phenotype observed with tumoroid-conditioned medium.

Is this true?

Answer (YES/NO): NO